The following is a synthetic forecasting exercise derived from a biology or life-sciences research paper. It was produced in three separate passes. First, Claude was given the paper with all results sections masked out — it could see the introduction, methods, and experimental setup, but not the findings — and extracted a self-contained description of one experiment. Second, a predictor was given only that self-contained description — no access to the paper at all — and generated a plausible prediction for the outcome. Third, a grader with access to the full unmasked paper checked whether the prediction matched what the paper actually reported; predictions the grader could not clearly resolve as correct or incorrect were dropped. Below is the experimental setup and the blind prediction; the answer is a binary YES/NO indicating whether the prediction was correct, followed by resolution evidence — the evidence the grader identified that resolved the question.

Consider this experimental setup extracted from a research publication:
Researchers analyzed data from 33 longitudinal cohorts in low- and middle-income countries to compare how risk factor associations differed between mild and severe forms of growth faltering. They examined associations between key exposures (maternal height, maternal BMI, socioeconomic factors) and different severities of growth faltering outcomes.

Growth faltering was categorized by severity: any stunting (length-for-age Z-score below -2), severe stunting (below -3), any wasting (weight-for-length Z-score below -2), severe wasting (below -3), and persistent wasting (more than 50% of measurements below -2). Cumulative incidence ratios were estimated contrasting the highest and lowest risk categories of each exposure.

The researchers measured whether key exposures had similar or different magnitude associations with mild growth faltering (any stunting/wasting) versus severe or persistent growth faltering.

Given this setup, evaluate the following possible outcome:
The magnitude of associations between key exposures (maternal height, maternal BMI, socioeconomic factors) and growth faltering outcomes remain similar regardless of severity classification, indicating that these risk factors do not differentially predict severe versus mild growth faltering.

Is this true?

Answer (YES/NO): NO